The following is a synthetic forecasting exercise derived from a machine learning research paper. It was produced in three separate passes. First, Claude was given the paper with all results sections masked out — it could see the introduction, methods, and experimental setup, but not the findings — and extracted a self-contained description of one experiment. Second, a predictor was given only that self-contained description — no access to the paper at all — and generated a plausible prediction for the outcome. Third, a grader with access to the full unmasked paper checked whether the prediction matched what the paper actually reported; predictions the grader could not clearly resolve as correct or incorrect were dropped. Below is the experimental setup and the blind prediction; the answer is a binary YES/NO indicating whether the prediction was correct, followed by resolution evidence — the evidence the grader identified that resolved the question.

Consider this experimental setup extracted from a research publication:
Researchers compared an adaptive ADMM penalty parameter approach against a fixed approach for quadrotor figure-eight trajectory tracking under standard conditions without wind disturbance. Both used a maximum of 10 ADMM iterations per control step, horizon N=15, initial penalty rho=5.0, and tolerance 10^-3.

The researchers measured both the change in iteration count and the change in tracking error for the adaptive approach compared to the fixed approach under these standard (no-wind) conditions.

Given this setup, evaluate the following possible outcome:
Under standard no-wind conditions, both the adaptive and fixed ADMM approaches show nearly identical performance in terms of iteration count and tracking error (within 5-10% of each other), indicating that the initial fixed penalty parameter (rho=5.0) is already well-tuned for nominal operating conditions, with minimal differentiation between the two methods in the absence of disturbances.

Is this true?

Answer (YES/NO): NO